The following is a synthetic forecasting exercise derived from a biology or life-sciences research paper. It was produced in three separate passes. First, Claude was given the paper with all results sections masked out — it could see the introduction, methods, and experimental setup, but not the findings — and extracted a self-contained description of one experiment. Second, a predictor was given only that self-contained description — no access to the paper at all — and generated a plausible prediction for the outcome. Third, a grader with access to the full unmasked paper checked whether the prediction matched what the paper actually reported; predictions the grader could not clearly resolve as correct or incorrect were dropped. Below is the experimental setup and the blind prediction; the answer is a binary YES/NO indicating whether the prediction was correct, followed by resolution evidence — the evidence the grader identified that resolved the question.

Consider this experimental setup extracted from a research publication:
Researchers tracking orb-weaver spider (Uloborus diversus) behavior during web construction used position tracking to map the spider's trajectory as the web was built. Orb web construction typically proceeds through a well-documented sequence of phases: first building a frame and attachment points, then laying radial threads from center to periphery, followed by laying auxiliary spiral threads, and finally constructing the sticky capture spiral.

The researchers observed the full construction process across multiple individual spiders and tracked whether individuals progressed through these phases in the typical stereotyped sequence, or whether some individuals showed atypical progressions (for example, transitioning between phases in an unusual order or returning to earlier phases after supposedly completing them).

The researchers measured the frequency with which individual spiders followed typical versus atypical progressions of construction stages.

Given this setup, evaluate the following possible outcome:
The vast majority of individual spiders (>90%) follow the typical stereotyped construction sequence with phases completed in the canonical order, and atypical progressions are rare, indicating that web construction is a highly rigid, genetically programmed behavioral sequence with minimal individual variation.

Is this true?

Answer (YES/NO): NO